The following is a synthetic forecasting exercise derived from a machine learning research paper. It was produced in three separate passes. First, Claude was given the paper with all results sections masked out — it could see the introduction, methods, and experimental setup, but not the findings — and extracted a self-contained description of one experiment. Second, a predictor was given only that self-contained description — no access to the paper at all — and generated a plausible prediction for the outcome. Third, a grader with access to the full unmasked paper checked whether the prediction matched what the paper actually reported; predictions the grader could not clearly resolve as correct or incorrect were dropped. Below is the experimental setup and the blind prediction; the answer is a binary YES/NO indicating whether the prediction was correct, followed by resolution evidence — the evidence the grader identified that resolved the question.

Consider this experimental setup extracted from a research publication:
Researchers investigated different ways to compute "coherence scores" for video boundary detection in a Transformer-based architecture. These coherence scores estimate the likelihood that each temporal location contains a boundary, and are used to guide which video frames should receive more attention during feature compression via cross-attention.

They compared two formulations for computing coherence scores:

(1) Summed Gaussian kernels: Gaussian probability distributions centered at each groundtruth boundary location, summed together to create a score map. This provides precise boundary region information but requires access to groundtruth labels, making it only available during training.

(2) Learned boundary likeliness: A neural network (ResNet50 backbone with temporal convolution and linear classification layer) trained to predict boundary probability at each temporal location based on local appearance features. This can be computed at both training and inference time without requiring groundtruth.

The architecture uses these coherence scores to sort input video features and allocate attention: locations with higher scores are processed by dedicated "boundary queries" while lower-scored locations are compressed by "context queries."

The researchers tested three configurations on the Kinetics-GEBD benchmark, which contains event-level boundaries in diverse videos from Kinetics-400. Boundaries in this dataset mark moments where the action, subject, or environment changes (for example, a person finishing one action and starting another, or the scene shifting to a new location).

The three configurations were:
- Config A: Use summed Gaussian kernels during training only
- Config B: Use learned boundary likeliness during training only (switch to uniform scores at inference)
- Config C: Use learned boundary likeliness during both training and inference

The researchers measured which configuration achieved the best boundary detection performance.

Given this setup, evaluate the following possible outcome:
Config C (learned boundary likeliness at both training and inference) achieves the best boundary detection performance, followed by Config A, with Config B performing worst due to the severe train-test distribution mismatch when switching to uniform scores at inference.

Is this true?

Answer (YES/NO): NO